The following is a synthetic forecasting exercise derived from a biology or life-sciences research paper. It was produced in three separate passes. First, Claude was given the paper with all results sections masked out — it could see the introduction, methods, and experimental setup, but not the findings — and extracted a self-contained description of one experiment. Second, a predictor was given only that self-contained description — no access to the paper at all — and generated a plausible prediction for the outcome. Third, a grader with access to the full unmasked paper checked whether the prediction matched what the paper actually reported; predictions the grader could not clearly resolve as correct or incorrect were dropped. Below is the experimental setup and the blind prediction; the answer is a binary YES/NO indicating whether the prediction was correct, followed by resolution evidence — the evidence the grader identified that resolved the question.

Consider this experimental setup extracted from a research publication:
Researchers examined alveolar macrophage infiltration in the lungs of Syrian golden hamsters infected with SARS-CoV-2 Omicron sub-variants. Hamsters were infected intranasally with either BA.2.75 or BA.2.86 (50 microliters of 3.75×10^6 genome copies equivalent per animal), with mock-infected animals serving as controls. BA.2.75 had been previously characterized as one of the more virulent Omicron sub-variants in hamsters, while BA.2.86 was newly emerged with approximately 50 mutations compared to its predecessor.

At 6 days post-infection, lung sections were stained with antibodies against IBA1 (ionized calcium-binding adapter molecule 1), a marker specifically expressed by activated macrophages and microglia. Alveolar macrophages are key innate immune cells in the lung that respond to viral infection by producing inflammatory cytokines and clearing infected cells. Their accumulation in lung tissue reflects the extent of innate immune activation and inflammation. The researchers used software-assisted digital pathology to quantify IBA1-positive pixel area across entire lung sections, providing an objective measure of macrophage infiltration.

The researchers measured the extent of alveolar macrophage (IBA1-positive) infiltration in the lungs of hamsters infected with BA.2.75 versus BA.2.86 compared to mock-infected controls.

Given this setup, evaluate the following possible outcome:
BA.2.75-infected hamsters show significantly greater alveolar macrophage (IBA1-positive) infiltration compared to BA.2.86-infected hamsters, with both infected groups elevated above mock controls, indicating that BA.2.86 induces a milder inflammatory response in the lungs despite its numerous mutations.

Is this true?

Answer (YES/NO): NO